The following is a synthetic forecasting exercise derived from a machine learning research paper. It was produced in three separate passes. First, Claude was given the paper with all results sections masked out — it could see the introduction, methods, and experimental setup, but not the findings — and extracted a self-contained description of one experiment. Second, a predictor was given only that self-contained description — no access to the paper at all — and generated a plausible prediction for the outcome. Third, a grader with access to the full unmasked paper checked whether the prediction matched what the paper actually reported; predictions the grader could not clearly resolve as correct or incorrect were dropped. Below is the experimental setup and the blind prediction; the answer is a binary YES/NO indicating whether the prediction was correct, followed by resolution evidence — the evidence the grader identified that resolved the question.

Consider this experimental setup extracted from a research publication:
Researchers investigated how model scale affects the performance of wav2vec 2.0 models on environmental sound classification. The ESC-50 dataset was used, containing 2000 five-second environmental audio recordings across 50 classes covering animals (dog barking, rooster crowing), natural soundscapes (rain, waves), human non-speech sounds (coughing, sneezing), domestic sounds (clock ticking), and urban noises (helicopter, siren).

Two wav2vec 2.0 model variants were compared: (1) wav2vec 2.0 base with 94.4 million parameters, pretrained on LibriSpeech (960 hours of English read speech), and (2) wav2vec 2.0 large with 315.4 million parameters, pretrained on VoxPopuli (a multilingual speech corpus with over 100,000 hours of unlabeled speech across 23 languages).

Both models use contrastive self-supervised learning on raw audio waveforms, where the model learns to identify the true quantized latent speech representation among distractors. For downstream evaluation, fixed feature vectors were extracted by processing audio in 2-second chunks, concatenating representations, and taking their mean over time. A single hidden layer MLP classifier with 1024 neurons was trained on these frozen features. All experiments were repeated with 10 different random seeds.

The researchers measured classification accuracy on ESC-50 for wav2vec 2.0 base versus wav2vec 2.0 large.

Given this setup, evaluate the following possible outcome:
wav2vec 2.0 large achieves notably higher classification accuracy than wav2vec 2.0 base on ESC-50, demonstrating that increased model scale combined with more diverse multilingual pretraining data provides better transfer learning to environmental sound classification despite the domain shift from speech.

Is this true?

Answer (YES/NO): YES